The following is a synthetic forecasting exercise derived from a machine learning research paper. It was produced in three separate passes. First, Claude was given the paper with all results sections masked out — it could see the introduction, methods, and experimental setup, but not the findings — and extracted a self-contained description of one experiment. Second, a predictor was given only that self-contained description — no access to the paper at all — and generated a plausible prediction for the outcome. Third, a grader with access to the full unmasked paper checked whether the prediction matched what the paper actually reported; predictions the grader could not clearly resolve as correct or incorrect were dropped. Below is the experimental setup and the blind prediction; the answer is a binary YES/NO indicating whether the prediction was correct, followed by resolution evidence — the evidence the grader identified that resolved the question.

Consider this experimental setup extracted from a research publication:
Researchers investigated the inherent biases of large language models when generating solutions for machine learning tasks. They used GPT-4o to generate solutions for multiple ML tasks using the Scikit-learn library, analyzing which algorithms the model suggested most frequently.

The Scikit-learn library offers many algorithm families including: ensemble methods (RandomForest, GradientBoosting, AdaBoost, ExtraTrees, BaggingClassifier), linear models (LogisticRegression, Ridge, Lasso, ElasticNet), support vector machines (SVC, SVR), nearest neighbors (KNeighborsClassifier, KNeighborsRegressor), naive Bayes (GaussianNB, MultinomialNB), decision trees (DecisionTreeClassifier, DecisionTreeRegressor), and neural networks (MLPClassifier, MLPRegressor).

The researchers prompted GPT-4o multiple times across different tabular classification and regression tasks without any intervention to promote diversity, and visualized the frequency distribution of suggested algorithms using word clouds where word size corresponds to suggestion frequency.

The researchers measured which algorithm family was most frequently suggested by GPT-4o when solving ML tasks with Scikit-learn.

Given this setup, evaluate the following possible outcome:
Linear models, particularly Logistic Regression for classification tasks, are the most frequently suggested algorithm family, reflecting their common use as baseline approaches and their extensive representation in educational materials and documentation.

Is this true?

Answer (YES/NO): NO